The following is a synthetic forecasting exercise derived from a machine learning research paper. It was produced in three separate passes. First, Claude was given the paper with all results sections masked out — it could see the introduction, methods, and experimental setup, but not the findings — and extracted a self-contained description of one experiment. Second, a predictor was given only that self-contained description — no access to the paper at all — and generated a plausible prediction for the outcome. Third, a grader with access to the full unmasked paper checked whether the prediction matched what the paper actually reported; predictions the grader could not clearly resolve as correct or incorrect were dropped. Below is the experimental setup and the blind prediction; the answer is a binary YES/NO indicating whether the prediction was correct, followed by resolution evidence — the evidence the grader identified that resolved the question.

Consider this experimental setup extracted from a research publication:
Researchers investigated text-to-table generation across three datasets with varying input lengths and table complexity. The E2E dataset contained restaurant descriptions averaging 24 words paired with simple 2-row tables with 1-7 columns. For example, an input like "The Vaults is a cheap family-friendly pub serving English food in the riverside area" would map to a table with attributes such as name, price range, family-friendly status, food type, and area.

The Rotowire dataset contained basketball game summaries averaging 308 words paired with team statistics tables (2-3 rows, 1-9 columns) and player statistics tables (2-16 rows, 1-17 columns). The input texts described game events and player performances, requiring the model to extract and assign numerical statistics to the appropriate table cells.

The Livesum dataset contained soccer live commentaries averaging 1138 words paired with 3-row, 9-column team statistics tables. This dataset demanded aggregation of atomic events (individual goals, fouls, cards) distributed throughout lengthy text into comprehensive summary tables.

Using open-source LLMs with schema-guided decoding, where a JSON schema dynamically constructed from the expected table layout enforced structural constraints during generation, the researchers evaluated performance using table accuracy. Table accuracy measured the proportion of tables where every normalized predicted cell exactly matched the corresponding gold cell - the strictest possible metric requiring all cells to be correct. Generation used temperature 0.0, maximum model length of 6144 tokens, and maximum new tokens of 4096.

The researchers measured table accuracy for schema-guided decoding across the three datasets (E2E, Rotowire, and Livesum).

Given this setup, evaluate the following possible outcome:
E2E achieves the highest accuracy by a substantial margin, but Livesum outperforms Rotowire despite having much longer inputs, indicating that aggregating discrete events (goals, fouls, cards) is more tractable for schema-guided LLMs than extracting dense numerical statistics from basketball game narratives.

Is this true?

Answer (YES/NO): NO